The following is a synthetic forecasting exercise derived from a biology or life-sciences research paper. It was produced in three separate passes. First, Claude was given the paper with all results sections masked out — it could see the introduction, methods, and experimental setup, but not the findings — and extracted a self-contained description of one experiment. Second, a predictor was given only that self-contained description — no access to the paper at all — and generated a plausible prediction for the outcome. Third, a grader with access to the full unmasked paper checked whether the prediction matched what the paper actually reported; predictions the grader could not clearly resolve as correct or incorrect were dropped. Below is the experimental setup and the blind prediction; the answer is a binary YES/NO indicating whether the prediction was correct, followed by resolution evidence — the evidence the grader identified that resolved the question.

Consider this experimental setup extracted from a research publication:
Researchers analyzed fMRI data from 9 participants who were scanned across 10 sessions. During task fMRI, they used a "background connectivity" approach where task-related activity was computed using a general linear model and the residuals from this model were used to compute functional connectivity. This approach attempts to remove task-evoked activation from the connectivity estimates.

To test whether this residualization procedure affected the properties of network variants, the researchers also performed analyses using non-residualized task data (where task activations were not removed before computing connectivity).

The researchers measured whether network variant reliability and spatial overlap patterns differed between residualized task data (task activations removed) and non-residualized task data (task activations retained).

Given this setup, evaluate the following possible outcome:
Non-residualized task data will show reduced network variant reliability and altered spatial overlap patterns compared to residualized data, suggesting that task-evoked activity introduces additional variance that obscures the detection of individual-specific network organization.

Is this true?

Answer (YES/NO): NO